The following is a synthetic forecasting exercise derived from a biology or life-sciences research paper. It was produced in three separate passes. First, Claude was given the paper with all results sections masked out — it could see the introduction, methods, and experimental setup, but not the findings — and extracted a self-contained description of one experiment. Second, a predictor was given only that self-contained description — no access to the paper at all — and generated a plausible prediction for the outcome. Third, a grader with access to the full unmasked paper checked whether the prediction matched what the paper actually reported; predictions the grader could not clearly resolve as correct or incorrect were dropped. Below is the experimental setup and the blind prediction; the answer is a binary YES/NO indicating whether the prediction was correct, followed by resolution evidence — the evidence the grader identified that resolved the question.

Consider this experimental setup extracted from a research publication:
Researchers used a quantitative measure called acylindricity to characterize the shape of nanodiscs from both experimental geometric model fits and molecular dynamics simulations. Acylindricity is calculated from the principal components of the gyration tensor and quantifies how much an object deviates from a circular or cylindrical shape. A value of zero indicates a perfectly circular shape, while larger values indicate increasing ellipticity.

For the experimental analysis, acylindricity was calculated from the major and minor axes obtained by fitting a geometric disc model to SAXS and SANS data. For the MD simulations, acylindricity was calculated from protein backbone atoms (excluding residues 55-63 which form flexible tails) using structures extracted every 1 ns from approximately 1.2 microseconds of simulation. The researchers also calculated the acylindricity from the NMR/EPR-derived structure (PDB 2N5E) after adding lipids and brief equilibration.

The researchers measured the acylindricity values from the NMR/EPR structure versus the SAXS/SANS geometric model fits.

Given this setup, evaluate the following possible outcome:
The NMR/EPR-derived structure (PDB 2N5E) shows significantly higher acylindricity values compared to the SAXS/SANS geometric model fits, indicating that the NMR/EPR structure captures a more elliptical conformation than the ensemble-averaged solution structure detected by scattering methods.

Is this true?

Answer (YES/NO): NO